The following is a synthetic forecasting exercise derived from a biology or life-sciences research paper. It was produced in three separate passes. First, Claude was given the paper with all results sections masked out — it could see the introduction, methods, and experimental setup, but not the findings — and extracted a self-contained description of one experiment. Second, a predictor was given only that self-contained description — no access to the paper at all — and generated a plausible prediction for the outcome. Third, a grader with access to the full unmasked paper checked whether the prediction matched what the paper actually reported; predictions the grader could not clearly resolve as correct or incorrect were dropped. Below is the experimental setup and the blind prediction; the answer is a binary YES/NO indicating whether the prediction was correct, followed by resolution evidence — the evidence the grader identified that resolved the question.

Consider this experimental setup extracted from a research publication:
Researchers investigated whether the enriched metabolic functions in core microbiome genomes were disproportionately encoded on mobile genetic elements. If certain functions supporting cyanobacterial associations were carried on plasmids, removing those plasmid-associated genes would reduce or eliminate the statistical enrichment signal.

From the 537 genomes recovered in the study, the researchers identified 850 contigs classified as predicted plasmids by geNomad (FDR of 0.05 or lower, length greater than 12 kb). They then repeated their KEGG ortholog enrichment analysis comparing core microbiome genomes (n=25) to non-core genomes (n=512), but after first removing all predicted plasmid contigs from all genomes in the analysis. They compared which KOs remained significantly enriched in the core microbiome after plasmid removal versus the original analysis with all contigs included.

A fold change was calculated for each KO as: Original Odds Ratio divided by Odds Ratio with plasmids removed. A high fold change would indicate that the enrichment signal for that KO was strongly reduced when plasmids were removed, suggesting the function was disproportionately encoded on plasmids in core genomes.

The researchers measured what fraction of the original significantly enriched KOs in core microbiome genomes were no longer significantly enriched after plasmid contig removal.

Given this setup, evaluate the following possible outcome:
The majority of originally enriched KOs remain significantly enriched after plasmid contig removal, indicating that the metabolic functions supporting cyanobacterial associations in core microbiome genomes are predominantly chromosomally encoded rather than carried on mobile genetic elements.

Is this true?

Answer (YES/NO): YES